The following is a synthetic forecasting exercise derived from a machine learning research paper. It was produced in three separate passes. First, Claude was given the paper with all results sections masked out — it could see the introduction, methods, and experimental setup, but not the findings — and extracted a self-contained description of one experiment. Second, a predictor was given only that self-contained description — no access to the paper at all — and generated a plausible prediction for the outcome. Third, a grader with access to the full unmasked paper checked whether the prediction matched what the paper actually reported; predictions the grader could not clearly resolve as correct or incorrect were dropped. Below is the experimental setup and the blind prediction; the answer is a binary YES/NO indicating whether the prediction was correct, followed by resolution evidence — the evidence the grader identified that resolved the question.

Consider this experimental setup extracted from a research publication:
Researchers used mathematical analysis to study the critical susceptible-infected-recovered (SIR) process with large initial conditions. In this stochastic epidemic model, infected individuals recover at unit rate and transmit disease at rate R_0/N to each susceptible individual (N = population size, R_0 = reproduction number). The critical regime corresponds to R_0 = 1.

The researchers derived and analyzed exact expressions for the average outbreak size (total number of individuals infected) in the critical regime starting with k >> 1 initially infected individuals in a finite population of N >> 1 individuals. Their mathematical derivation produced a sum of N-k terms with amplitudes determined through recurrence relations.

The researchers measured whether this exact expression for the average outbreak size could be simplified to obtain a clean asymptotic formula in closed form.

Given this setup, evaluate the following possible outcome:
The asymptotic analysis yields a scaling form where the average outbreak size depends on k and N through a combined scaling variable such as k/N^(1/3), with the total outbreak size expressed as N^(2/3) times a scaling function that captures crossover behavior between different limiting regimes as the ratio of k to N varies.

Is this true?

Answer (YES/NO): YES